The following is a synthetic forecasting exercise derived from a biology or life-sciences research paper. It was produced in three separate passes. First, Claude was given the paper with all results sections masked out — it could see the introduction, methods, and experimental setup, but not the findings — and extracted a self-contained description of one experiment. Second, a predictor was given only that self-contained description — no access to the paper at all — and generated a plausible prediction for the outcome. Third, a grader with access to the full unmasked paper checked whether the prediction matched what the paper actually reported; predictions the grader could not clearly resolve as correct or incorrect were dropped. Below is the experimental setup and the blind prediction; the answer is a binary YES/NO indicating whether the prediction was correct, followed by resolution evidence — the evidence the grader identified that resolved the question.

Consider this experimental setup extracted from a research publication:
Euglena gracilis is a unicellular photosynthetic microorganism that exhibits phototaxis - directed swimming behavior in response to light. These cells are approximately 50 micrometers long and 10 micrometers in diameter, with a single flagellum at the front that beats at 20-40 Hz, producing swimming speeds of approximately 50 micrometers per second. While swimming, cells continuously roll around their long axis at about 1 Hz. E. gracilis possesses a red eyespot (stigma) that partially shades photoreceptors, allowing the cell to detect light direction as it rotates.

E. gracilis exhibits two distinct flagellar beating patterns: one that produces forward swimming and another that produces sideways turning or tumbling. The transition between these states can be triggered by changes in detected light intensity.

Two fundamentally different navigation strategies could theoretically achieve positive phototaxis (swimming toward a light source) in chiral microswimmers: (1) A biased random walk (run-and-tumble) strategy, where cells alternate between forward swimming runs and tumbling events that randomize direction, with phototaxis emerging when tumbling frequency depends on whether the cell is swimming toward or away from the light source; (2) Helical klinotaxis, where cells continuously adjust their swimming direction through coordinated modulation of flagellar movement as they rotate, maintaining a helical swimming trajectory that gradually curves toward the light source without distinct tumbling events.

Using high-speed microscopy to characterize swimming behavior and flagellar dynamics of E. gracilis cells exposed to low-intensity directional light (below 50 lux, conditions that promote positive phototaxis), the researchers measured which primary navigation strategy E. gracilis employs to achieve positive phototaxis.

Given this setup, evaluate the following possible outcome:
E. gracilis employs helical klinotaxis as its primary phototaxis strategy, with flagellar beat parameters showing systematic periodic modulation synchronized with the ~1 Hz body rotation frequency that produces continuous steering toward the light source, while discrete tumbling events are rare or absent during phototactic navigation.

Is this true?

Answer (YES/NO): NO